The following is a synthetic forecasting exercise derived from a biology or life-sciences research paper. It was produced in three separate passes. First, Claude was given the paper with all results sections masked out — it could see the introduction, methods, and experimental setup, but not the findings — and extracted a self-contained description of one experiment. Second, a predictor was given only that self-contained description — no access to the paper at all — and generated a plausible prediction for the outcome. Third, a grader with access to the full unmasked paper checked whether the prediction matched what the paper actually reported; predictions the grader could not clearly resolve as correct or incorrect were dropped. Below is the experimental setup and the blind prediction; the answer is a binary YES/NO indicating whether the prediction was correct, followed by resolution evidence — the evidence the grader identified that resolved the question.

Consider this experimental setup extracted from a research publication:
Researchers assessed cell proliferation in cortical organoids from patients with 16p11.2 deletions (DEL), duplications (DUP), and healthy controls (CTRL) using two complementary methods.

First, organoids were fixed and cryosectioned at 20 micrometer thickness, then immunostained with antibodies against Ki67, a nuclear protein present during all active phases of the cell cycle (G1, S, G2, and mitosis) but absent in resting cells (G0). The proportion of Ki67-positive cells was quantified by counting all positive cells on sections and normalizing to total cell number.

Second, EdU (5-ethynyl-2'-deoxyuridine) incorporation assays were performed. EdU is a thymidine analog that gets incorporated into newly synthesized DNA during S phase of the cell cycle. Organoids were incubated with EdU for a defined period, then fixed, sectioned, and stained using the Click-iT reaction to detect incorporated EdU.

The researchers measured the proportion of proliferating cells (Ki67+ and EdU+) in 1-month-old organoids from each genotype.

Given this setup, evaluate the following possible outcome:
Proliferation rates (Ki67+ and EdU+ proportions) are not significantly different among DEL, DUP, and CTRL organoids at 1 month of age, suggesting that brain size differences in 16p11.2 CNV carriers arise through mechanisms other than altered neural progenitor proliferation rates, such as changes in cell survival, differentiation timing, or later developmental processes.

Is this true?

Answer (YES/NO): NO